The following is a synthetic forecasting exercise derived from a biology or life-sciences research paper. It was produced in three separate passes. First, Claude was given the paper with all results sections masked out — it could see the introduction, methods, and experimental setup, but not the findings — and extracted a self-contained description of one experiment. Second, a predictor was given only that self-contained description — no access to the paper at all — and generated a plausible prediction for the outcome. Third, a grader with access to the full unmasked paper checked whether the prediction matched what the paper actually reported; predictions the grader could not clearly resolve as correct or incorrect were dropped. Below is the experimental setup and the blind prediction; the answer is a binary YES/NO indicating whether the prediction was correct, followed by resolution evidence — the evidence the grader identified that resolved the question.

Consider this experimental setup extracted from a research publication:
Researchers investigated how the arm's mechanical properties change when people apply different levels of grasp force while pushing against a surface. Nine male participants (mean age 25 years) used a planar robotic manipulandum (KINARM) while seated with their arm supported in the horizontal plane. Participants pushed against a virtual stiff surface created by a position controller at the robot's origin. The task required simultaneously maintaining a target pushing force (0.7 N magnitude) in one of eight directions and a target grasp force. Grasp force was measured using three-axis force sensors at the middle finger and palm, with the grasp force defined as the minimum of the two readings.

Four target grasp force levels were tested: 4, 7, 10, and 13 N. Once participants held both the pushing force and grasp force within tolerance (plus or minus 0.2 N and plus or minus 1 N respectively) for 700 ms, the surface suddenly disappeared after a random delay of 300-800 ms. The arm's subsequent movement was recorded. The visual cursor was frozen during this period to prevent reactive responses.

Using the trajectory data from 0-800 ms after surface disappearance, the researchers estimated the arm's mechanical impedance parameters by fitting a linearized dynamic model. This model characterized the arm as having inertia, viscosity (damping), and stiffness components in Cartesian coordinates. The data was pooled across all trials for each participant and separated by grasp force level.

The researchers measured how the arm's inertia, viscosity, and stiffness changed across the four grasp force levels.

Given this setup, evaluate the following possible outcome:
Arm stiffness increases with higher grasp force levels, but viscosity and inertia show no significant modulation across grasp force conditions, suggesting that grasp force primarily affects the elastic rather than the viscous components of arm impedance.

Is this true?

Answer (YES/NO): YES